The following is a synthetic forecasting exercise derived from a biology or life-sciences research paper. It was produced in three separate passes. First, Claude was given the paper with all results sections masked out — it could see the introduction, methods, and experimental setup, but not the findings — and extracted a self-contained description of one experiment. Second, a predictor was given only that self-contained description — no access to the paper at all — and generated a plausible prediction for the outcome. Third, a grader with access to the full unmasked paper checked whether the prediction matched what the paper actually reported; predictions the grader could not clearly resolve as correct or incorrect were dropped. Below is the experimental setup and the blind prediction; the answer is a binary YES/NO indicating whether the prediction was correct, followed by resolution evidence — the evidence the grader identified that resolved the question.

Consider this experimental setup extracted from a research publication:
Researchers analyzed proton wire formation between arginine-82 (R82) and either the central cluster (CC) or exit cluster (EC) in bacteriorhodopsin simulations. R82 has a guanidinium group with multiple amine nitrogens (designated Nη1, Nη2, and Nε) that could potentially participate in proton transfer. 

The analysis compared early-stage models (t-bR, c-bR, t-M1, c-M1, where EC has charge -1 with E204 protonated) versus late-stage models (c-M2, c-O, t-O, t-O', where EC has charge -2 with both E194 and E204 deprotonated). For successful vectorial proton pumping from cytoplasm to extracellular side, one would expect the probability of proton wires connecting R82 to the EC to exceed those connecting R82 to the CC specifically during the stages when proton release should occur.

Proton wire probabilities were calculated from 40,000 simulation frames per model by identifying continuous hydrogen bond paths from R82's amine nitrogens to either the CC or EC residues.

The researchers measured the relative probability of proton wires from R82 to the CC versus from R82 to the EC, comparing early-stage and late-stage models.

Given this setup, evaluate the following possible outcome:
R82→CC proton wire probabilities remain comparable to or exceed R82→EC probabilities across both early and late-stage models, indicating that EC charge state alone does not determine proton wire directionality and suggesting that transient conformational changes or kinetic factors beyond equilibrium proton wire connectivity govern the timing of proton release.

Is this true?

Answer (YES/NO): NO